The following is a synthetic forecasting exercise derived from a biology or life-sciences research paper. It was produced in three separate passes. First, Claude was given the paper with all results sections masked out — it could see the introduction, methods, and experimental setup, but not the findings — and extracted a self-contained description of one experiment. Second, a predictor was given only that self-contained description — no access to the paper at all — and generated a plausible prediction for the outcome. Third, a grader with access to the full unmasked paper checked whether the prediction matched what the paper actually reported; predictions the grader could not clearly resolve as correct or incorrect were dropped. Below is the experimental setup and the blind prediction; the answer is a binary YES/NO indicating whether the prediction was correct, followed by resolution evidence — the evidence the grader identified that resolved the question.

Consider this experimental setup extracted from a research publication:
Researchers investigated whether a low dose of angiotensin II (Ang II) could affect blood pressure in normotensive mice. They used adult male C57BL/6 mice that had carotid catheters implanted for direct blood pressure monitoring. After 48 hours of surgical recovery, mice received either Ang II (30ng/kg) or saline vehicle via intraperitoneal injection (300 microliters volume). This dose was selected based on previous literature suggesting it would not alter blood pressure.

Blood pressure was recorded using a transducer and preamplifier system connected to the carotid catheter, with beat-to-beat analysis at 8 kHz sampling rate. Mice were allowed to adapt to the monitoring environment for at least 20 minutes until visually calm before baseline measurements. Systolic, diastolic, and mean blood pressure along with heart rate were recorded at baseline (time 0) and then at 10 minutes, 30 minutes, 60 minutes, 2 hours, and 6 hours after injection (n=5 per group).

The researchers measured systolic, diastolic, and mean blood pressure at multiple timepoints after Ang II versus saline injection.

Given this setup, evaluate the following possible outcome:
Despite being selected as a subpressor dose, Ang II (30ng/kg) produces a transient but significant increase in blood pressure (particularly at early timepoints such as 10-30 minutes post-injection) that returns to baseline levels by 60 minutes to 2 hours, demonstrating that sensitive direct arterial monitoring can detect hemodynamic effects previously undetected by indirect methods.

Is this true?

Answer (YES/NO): NO